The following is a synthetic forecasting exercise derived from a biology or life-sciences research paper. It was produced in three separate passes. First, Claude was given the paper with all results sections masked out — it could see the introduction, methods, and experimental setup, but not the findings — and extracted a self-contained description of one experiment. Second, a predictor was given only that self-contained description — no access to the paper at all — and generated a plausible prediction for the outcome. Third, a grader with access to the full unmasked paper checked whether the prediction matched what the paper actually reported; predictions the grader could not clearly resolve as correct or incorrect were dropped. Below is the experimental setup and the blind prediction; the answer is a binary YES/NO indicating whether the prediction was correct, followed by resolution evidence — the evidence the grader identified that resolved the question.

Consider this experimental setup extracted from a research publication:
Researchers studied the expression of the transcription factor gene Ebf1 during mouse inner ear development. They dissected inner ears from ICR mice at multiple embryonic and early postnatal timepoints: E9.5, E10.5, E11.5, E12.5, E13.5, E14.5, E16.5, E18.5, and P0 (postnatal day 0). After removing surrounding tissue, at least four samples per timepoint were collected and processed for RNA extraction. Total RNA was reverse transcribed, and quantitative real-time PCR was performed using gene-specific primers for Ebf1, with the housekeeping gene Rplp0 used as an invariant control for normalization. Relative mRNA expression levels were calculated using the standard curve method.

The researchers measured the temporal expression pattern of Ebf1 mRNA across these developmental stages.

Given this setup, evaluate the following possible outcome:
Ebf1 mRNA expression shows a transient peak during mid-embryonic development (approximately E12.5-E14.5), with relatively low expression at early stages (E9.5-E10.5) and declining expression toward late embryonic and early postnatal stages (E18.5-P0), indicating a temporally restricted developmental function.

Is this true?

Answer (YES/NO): YES